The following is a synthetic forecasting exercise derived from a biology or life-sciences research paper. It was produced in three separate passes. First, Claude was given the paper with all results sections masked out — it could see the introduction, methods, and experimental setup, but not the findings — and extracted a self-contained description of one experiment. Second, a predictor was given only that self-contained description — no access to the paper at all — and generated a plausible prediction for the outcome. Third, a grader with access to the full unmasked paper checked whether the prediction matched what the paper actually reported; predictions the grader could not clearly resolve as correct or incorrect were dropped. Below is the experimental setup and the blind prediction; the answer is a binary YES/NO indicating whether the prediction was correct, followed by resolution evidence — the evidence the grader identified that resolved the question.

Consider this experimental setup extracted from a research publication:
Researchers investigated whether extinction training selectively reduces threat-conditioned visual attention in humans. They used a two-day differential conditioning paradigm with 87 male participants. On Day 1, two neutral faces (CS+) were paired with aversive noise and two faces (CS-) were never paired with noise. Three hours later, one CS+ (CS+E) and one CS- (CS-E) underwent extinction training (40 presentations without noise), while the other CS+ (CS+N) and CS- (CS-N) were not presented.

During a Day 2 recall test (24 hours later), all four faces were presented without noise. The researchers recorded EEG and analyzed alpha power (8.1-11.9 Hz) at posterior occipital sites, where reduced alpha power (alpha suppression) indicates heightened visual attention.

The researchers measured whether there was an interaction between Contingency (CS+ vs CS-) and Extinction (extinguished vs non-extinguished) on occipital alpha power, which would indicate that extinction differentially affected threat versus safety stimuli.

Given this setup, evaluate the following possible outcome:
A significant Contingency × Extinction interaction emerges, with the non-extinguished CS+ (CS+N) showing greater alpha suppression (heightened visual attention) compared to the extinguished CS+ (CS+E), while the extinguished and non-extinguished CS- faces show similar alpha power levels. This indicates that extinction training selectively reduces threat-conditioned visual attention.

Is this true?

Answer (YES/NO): NO